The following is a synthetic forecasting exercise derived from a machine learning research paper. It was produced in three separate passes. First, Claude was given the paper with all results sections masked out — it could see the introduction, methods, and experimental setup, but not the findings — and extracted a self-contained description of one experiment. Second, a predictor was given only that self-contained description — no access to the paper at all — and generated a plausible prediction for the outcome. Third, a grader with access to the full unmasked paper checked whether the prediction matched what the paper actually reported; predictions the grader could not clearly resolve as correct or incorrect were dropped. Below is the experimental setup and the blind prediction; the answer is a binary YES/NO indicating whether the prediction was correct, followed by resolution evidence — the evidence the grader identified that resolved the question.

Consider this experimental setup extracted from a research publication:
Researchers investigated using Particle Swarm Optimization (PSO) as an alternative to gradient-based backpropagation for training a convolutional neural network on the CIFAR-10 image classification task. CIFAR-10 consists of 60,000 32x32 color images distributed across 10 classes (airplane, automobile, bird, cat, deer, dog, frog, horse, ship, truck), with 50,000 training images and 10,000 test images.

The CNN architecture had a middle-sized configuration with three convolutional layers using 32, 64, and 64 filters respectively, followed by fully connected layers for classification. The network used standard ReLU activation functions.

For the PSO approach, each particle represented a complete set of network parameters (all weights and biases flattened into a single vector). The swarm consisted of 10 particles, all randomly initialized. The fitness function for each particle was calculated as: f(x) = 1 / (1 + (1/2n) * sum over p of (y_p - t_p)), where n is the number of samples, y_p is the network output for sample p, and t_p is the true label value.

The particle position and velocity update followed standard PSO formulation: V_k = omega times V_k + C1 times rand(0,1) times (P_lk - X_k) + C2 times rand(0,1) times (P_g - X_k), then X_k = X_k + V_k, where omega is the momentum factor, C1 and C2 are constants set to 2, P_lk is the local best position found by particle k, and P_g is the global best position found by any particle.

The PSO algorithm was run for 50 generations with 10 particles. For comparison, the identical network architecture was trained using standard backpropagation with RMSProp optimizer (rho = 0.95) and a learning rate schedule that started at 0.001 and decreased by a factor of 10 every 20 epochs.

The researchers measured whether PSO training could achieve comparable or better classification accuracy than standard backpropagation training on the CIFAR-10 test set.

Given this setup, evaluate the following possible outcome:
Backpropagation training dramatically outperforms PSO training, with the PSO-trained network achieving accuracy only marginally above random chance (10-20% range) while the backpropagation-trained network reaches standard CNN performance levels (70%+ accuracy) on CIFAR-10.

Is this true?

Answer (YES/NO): NO